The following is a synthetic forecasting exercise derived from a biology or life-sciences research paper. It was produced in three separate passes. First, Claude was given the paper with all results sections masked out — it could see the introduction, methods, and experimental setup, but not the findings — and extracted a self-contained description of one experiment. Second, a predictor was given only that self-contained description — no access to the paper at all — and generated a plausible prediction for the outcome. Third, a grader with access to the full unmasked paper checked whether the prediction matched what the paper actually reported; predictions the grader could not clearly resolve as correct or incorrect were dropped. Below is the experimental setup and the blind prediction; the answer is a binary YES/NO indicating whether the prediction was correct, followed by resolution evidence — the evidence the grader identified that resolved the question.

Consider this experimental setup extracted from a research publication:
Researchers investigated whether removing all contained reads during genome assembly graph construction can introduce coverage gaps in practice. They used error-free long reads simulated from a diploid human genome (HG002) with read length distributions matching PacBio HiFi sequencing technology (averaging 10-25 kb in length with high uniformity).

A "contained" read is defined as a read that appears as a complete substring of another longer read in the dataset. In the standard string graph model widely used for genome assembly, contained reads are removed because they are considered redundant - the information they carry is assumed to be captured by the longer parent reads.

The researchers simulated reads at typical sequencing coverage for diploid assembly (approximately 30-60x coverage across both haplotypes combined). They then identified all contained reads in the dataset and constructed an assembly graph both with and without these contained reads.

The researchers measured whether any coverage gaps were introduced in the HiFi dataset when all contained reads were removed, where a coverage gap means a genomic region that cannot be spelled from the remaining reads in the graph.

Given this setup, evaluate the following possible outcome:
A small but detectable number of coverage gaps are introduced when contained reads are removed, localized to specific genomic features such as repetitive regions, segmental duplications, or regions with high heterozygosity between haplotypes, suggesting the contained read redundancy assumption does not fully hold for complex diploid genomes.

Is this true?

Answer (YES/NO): NO